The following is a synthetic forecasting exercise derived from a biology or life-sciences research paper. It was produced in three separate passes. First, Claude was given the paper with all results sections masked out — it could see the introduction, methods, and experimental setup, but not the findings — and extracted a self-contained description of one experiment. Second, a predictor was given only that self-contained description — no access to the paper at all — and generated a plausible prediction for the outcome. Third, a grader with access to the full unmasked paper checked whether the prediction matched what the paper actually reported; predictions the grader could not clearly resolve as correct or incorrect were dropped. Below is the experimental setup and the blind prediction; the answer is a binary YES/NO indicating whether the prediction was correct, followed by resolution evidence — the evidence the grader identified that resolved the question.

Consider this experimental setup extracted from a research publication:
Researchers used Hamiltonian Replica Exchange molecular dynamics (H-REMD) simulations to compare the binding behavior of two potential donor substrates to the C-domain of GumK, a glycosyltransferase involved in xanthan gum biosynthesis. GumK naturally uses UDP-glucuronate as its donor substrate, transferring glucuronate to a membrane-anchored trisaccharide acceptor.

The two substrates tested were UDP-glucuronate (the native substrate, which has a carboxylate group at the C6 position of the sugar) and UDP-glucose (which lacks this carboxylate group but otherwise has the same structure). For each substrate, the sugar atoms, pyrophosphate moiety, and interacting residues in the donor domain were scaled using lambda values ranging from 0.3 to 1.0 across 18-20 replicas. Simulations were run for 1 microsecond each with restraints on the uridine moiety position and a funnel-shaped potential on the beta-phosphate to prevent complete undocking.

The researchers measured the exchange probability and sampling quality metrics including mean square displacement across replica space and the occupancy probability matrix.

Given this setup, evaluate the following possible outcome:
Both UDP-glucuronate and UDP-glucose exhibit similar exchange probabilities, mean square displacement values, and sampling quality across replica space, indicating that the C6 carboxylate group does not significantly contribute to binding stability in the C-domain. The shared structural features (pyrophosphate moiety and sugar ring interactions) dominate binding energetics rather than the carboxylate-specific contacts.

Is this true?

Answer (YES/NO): NO